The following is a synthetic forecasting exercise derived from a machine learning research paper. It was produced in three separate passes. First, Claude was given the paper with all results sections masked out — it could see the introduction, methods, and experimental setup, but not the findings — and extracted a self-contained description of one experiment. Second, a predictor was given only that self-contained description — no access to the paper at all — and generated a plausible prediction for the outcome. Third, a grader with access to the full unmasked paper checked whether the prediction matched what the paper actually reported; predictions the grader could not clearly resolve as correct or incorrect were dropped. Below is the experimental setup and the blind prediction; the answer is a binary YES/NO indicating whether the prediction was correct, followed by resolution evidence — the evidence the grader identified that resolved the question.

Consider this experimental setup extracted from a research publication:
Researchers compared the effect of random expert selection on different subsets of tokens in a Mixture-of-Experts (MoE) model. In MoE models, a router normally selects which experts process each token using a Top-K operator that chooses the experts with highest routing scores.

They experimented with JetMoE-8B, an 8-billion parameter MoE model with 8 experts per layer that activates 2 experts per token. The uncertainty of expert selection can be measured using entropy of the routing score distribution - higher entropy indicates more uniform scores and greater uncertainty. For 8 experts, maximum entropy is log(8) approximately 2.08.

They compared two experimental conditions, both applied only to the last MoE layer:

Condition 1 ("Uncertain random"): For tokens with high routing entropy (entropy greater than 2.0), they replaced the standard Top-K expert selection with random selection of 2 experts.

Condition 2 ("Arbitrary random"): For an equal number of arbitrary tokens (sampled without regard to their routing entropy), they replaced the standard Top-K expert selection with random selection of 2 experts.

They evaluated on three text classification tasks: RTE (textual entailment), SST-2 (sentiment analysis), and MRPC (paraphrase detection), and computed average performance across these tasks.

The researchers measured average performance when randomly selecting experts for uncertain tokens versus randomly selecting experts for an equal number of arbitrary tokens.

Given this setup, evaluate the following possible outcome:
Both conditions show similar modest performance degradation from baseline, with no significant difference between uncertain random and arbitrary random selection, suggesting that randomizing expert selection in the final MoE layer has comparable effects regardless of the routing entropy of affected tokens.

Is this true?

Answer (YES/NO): NO